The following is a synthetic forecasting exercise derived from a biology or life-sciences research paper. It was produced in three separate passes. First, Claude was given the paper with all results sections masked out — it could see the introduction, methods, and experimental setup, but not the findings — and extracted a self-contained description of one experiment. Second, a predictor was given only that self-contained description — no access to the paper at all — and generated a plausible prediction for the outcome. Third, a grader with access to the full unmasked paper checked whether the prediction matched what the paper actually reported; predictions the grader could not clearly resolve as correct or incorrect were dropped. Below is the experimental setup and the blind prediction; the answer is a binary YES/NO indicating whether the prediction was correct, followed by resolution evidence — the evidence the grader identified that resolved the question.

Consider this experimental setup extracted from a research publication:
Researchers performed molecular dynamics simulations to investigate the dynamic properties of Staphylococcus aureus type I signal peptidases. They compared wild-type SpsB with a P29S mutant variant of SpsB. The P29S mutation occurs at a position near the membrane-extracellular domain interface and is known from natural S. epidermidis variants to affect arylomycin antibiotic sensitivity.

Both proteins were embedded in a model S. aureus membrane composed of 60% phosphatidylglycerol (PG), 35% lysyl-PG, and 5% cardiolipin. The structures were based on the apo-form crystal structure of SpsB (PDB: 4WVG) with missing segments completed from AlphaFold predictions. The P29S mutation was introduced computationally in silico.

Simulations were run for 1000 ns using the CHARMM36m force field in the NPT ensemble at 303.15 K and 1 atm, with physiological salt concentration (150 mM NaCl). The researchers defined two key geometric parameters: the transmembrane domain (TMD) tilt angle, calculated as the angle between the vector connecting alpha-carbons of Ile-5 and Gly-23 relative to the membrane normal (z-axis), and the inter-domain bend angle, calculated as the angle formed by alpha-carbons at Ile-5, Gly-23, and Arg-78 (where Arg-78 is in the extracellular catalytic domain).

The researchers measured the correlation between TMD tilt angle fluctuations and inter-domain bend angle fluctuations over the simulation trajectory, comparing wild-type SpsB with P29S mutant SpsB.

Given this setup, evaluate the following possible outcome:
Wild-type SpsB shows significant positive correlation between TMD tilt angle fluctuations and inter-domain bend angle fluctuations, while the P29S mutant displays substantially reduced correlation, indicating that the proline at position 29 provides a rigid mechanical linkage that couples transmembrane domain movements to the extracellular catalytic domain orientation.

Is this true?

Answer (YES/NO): NO